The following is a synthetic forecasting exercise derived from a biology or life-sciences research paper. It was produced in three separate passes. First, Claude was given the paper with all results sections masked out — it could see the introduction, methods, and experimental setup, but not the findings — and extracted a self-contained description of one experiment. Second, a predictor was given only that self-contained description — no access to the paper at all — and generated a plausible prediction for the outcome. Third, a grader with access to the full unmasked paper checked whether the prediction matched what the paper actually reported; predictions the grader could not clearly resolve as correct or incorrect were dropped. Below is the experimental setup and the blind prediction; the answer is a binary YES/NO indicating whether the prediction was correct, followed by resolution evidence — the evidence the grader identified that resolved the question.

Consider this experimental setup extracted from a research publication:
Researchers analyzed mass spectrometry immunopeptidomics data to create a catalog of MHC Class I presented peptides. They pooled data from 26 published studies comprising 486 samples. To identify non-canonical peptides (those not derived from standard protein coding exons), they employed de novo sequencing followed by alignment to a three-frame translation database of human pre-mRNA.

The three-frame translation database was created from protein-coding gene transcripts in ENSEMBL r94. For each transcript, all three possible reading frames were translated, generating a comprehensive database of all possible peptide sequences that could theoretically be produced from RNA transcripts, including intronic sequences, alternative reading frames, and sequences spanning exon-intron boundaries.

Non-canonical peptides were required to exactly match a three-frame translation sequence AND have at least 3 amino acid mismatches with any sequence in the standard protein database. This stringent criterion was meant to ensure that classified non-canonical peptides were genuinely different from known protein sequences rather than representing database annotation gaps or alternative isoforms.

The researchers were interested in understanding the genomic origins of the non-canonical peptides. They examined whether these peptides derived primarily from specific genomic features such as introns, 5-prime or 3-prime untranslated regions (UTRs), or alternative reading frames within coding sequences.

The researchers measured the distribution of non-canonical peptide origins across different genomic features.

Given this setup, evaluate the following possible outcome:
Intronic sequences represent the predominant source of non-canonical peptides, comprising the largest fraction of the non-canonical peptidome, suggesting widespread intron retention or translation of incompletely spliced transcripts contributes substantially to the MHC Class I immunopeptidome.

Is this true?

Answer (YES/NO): YES